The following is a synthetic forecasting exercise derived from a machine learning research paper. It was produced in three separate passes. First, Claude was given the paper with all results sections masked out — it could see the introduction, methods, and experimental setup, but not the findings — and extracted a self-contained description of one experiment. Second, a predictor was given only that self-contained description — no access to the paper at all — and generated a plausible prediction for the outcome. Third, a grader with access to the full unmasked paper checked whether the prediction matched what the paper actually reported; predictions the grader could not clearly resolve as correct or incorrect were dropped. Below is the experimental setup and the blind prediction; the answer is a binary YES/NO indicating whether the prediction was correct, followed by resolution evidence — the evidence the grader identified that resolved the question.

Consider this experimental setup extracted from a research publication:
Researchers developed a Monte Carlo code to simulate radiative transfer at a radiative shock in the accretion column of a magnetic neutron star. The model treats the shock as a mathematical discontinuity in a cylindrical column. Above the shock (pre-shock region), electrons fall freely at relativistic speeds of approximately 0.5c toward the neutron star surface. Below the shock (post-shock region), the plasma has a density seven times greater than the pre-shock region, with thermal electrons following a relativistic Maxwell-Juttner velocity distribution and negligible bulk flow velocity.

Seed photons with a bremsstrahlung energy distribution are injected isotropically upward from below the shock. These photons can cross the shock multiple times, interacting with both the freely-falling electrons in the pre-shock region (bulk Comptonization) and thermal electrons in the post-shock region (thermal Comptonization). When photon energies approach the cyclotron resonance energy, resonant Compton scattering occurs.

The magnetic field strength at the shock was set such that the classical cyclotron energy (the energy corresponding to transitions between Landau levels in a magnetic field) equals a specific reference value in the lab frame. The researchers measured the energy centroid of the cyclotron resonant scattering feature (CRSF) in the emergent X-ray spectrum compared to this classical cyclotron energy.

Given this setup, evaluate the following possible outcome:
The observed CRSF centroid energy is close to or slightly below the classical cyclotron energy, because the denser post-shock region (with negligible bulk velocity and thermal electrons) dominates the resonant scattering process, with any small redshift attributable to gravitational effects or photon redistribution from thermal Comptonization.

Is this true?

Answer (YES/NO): NO